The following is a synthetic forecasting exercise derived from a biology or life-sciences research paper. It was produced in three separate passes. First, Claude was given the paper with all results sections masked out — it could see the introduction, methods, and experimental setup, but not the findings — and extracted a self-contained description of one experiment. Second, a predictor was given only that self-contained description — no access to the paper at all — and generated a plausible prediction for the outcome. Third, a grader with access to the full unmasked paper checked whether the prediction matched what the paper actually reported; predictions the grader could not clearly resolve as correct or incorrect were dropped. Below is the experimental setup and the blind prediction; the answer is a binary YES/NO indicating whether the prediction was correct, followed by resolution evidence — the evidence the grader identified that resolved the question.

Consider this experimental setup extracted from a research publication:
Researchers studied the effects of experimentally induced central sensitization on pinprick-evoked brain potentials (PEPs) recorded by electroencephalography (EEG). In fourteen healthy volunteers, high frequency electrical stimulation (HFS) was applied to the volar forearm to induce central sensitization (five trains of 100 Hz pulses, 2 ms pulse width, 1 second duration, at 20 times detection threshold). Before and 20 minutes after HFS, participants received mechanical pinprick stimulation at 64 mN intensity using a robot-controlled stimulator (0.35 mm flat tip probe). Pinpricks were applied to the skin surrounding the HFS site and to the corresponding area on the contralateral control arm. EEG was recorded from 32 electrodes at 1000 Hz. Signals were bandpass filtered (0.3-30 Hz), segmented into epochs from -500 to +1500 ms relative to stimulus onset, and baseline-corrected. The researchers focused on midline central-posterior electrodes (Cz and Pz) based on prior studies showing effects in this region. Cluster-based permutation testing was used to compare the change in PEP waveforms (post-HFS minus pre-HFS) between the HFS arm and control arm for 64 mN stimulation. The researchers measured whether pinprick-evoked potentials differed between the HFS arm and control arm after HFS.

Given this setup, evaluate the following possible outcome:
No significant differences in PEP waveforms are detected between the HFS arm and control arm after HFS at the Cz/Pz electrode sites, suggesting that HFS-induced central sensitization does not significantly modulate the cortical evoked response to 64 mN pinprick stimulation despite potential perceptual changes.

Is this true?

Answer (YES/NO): YES